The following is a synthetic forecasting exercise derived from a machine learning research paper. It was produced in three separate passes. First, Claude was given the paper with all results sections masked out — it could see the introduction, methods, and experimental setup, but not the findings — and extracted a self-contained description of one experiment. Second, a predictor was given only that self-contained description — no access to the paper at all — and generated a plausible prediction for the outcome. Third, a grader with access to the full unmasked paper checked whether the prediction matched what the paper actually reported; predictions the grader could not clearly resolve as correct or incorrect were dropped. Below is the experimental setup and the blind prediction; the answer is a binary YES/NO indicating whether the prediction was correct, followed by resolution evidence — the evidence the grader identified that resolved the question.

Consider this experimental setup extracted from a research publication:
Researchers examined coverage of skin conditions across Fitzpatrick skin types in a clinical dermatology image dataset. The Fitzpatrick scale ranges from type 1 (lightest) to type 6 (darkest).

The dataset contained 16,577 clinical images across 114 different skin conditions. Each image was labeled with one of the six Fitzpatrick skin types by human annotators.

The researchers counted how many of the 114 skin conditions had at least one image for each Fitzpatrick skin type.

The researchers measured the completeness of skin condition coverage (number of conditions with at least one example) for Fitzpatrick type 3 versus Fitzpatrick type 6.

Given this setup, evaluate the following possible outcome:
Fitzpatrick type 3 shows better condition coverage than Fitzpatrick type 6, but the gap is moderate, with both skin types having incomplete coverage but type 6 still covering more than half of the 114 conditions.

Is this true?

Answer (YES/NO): NO